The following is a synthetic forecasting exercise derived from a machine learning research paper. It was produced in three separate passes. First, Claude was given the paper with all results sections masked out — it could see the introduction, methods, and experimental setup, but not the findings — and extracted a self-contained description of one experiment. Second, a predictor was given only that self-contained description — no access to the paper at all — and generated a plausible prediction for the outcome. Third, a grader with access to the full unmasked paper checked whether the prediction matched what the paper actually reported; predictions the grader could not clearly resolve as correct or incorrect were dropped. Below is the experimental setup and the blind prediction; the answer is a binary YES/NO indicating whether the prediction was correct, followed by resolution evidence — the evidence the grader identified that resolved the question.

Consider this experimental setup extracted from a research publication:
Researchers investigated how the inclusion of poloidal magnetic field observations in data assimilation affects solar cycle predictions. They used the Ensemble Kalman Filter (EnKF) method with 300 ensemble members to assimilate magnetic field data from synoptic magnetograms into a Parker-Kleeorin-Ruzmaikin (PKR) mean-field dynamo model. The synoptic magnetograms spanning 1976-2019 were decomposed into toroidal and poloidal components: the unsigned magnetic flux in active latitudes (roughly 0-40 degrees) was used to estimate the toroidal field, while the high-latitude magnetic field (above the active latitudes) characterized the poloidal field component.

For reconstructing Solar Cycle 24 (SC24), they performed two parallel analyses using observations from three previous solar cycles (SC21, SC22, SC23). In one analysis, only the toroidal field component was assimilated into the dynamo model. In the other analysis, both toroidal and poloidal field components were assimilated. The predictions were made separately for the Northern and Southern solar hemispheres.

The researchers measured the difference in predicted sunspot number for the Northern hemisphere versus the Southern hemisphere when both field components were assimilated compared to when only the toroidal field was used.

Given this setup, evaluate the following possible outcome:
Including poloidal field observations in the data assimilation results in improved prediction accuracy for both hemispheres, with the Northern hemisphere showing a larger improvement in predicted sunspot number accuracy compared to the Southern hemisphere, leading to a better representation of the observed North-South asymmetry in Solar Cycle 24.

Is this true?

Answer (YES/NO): NO